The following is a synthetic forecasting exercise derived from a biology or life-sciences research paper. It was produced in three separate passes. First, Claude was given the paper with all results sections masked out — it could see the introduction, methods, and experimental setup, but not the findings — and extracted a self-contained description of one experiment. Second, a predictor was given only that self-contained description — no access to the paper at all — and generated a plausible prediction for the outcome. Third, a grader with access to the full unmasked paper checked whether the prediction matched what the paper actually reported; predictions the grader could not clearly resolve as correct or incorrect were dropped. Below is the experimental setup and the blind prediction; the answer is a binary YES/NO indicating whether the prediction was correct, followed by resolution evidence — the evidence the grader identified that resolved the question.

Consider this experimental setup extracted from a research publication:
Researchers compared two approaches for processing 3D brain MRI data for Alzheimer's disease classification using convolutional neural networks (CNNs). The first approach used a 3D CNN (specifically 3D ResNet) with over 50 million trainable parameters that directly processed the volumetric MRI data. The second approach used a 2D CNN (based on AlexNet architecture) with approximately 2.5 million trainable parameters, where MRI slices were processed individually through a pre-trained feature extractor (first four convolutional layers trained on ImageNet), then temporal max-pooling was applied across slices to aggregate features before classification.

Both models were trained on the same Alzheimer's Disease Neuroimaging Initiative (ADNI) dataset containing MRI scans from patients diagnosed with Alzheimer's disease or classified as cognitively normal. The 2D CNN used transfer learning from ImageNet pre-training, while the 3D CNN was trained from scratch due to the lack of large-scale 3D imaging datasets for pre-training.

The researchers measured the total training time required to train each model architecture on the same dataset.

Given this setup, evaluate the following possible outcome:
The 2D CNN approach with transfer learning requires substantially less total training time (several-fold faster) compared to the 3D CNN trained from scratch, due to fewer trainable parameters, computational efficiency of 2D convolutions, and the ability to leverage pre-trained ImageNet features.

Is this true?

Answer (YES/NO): YES